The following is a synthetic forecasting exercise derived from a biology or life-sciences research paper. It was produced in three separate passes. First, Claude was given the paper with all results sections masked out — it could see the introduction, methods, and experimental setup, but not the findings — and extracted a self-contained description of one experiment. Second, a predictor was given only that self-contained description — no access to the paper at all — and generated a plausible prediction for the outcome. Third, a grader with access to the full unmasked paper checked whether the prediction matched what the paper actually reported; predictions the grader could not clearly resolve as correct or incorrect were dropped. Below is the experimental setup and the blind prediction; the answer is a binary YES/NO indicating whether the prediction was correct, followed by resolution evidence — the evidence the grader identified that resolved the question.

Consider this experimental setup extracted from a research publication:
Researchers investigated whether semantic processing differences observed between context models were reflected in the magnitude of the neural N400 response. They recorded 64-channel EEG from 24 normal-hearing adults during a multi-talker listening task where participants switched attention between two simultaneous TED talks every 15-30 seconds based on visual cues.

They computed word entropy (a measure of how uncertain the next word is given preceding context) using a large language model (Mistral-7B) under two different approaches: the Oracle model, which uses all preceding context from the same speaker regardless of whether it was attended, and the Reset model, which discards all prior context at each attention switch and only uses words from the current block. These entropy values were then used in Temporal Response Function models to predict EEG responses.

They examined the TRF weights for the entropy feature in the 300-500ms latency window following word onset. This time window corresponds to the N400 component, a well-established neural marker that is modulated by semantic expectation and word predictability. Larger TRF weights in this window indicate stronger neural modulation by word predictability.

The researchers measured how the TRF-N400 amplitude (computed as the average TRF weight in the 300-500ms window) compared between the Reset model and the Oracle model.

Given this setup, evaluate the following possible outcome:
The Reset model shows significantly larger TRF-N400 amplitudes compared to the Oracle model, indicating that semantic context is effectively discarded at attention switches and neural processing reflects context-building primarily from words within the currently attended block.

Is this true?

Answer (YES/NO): NO